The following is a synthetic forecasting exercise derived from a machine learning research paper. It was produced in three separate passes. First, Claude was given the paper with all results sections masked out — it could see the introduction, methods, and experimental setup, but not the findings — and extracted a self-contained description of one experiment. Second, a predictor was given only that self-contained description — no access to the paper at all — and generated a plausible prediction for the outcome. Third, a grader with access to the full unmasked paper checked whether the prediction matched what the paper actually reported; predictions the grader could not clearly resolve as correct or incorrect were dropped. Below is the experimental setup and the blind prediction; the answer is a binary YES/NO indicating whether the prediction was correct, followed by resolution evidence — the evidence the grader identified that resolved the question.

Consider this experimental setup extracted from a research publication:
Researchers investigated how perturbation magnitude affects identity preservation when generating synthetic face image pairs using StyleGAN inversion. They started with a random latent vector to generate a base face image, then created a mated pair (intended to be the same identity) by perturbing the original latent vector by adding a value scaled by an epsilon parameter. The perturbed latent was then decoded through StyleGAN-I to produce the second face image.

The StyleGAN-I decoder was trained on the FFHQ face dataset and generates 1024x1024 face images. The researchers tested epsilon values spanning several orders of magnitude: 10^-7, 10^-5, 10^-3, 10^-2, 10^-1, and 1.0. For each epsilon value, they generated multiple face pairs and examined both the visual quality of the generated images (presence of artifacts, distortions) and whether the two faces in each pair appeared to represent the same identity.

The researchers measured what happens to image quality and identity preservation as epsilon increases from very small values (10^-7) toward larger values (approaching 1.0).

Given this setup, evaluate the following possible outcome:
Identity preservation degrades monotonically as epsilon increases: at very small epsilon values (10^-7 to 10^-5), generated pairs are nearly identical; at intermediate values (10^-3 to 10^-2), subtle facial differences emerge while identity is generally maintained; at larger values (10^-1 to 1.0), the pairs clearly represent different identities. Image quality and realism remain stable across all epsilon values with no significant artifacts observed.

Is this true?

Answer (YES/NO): NO